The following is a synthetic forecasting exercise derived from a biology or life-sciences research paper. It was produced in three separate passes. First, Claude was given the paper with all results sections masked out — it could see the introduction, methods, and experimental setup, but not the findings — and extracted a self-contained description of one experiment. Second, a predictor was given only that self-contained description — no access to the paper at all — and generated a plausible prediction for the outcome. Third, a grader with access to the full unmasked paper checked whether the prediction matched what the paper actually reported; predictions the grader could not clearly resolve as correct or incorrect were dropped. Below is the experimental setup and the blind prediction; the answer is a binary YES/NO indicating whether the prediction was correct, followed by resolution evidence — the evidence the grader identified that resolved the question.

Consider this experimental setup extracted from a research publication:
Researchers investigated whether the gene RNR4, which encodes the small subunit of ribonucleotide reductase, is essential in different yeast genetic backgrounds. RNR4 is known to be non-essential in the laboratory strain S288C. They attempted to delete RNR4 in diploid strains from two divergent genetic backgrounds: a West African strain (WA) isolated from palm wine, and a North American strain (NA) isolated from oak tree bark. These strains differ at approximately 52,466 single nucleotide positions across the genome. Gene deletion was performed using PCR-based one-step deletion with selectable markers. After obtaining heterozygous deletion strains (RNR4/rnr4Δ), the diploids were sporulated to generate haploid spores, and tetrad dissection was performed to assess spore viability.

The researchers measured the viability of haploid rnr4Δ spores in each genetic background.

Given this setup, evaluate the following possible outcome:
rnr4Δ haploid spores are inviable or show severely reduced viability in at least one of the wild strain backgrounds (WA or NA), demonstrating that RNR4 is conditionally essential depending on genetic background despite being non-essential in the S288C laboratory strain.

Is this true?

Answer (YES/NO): YES